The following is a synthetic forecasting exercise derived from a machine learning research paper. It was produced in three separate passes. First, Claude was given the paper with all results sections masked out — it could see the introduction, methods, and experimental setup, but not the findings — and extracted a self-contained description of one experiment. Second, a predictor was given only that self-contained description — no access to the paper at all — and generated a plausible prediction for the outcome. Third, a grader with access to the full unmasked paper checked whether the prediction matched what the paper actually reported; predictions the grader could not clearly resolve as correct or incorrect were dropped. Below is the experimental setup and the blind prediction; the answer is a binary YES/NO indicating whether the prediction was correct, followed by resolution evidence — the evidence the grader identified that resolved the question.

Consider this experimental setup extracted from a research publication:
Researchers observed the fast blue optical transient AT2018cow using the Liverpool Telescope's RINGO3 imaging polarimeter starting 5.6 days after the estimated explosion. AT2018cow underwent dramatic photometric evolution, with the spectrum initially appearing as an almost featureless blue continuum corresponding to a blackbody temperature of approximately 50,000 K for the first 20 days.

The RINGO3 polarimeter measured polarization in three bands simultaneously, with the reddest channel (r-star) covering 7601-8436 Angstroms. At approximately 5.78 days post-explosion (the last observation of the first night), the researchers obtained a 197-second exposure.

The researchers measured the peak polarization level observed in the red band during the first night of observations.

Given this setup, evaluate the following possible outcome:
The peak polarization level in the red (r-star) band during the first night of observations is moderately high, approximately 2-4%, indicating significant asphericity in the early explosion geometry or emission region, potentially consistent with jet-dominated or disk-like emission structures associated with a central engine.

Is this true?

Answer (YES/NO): NO